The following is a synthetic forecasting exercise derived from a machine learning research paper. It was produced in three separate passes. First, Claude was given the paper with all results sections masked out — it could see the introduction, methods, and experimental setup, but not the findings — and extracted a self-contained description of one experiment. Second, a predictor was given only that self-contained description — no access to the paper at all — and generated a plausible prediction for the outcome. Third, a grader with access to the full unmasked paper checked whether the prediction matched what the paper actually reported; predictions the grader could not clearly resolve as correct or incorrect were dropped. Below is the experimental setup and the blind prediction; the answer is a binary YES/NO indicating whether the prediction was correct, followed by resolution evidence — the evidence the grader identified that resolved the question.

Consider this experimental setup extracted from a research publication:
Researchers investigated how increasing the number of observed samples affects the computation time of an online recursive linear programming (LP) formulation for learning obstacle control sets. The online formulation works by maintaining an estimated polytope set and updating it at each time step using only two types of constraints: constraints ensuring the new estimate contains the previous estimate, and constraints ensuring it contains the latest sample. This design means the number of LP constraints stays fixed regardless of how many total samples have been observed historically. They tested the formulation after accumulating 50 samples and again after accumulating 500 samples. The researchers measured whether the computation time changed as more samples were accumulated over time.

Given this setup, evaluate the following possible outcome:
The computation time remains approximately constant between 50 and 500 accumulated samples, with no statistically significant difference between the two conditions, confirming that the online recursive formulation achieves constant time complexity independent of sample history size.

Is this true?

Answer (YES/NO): YES